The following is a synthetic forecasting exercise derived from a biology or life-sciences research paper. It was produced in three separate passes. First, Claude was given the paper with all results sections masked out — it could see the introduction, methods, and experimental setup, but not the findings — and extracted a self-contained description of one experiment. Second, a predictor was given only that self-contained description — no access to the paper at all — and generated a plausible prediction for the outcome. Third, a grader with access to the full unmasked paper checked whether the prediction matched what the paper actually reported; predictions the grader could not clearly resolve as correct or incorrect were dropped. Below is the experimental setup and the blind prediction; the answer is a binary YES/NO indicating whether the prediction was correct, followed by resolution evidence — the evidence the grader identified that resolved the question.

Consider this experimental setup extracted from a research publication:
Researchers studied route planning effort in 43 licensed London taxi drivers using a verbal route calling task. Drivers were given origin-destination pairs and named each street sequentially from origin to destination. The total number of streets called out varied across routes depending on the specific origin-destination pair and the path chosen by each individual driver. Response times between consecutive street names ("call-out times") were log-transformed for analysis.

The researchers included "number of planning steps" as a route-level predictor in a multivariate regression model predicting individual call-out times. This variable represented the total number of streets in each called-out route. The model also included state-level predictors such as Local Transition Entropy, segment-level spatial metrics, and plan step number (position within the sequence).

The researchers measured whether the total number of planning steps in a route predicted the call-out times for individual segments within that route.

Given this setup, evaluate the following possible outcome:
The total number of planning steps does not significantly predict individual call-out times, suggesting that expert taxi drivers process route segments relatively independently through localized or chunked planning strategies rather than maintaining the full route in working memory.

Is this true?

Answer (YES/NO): YES